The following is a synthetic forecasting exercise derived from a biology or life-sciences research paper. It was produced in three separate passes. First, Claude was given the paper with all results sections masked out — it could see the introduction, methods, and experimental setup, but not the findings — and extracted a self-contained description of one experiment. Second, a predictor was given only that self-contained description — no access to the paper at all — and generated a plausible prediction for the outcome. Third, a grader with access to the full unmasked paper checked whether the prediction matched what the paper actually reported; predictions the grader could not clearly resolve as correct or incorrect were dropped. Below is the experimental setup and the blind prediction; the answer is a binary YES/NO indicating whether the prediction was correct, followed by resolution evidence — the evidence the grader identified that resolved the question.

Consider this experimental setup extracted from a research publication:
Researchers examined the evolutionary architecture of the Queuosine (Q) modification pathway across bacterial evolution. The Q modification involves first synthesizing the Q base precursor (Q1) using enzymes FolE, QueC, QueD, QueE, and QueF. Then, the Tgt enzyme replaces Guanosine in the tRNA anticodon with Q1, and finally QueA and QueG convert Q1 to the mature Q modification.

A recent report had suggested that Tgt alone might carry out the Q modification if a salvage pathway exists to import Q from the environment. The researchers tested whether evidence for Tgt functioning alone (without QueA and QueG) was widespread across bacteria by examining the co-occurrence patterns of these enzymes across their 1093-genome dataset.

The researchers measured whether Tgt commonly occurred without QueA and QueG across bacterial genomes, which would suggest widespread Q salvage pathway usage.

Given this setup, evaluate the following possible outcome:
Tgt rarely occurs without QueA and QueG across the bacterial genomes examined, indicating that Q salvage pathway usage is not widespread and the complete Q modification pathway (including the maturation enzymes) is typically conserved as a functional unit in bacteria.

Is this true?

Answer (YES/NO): NO